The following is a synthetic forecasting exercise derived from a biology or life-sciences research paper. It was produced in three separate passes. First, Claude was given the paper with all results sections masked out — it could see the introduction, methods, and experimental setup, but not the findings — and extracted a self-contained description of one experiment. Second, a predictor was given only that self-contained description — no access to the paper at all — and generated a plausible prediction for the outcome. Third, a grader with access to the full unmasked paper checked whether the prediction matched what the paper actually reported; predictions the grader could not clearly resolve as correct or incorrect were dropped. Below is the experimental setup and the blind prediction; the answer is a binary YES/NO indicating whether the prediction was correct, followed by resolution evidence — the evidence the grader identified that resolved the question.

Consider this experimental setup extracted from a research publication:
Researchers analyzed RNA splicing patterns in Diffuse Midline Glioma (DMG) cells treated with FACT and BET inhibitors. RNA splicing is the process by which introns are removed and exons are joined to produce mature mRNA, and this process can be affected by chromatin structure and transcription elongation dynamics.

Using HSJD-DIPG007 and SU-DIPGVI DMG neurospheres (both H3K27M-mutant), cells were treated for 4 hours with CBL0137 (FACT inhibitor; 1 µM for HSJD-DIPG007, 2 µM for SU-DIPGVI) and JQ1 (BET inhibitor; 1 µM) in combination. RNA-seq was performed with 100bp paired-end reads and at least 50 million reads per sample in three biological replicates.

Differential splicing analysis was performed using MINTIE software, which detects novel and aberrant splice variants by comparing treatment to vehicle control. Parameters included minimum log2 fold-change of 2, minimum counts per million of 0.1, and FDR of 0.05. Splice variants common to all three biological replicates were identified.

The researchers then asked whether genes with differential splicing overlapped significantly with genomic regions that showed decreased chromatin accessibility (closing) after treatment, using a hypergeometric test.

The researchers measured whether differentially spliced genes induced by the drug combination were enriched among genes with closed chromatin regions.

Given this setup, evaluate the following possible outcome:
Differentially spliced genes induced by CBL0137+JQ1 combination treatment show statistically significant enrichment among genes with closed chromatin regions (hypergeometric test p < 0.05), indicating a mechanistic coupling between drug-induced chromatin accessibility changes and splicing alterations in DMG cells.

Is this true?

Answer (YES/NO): YES